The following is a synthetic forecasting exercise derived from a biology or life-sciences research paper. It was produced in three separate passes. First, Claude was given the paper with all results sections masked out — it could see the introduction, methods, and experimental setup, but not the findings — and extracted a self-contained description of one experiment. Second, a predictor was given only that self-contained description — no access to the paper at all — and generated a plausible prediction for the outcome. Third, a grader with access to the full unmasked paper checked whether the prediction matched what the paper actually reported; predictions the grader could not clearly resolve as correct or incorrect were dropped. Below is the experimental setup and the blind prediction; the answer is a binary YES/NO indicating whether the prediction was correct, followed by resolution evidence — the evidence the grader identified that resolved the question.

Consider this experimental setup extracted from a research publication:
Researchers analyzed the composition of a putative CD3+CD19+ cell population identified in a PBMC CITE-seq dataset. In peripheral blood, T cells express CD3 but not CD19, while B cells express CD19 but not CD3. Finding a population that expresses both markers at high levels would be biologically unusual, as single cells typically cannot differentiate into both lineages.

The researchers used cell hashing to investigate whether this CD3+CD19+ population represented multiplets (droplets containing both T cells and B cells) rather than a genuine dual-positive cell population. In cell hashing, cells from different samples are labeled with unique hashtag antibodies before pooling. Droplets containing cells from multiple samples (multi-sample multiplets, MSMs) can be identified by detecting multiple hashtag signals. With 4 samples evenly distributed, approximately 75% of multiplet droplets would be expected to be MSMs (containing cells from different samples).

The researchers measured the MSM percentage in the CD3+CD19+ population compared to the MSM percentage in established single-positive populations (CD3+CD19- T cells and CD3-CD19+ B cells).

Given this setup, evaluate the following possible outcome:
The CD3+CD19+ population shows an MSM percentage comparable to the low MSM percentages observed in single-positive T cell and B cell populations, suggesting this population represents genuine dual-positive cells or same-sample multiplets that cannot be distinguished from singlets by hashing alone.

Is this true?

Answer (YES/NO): NO